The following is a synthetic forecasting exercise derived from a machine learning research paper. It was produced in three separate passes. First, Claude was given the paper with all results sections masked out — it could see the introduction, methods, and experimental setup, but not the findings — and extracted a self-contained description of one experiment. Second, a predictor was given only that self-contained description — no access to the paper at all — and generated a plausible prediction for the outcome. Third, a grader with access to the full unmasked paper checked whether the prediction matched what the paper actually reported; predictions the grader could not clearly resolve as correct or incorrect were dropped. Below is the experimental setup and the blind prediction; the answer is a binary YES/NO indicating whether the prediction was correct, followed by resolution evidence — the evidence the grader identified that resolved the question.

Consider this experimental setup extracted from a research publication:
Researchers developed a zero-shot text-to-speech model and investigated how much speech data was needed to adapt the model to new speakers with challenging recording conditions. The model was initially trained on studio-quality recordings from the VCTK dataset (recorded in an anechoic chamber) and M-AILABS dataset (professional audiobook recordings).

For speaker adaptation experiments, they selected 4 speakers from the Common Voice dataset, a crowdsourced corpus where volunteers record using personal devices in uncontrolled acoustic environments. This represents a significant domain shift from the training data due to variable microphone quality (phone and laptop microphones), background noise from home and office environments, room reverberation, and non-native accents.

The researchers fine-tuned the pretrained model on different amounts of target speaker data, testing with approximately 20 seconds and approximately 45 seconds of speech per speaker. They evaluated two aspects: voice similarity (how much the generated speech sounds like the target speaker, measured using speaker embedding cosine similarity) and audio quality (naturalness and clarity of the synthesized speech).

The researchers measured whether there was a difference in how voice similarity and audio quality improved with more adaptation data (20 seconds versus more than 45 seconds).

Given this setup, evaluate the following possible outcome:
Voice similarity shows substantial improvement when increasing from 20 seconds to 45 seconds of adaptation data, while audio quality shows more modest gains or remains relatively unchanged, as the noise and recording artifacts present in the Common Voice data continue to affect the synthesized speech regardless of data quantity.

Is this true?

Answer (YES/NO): NO